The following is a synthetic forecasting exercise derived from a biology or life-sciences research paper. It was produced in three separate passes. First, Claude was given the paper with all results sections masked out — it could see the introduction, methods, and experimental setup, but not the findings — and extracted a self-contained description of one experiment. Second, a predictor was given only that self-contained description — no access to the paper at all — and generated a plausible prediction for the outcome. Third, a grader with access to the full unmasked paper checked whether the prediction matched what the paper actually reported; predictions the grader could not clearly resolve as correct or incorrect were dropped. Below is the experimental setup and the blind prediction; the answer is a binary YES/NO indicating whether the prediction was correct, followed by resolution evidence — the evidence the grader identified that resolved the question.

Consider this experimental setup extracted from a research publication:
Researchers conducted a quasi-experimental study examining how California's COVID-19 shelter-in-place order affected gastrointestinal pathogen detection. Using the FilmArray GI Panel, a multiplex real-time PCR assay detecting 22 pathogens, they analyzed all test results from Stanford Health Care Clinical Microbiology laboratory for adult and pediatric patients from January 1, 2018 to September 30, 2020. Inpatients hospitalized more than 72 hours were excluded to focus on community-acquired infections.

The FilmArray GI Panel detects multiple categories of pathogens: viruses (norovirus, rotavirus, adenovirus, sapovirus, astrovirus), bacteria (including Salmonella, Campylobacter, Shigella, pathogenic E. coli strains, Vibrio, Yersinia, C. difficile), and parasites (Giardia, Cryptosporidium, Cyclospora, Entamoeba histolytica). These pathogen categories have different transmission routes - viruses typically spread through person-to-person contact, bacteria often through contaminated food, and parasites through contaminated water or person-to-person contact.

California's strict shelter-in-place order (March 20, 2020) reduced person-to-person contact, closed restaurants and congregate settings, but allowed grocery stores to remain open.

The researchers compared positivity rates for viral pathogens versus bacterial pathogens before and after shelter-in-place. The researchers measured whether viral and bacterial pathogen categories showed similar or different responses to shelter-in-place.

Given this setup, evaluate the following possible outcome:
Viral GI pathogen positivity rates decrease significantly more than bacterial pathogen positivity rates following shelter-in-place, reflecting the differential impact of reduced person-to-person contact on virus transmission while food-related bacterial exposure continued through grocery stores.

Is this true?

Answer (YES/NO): YES